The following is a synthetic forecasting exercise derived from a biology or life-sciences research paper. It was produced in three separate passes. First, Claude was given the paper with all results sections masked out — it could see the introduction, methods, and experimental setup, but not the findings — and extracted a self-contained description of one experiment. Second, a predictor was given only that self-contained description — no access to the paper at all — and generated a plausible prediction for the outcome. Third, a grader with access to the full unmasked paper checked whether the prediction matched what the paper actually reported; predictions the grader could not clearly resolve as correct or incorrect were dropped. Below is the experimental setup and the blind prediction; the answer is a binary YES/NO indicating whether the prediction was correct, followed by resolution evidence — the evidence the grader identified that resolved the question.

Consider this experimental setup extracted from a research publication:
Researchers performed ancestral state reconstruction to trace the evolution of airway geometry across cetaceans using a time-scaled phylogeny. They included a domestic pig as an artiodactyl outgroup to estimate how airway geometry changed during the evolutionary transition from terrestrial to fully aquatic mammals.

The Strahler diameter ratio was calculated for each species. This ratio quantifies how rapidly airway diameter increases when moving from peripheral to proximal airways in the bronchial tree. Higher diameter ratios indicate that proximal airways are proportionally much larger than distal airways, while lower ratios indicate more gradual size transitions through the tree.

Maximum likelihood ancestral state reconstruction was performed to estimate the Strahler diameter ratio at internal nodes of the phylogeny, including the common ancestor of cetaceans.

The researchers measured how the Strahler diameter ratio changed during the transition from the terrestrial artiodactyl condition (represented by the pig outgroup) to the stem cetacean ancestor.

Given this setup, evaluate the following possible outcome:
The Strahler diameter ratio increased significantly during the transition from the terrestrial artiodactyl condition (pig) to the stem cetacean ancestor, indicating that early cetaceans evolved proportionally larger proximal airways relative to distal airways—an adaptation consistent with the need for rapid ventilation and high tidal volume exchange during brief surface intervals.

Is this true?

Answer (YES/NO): NO